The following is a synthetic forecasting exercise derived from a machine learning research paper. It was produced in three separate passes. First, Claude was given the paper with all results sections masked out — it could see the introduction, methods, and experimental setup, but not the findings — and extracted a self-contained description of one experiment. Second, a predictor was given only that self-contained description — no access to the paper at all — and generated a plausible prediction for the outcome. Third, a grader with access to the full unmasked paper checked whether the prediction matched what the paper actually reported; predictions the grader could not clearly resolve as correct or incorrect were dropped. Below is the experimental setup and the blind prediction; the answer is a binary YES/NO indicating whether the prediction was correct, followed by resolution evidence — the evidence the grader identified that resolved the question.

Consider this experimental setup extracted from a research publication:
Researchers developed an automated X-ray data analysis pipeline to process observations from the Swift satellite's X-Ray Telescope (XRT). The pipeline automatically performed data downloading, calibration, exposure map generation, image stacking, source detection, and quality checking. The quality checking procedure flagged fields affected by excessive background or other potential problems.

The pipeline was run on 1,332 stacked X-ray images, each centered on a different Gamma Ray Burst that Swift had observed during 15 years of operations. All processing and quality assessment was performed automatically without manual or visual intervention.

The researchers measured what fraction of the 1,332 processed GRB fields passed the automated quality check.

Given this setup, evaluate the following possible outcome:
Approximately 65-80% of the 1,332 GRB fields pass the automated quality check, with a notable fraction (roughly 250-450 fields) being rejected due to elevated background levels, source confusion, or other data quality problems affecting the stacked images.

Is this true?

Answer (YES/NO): NO